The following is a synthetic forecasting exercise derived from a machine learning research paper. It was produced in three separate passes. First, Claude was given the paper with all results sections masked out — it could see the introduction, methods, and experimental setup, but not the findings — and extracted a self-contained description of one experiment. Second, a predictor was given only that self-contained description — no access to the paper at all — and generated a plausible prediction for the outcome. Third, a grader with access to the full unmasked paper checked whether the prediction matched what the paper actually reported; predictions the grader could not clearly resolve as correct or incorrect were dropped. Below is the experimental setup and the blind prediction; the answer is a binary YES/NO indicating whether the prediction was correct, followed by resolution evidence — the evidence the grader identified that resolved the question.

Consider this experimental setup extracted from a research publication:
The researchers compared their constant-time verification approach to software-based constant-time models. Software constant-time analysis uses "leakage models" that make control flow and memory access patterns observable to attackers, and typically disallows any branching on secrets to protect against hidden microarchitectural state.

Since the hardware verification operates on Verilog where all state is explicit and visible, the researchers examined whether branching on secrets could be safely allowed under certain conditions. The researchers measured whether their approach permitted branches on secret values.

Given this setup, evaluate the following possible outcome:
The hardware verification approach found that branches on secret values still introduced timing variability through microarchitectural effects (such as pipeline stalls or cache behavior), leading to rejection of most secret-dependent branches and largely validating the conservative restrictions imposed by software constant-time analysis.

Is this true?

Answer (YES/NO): NO